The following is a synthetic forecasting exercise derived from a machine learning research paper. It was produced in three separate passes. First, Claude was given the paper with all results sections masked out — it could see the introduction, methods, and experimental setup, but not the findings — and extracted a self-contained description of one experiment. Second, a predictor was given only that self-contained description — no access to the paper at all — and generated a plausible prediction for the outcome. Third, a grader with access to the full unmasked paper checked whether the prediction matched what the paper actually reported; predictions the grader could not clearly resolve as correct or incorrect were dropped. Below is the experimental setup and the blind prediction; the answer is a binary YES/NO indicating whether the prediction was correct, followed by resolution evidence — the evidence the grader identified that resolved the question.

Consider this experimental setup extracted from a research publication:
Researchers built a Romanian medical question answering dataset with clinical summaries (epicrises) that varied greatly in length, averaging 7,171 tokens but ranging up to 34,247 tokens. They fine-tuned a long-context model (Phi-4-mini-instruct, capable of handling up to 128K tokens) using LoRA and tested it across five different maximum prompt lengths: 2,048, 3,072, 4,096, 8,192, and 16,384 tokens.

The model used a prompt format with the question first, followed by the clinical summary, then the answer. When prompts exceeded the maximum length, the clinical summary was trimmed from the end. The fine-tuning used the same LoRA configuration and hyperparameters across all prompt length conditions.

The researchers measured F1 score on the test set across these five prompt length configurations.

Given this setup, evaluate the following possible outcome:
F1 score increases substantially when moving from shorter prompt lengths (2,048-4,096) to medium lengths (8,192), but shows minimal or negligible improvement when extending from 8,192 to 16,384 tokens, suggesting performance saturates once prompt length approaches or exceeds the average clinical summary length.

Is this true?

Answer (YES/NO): NO